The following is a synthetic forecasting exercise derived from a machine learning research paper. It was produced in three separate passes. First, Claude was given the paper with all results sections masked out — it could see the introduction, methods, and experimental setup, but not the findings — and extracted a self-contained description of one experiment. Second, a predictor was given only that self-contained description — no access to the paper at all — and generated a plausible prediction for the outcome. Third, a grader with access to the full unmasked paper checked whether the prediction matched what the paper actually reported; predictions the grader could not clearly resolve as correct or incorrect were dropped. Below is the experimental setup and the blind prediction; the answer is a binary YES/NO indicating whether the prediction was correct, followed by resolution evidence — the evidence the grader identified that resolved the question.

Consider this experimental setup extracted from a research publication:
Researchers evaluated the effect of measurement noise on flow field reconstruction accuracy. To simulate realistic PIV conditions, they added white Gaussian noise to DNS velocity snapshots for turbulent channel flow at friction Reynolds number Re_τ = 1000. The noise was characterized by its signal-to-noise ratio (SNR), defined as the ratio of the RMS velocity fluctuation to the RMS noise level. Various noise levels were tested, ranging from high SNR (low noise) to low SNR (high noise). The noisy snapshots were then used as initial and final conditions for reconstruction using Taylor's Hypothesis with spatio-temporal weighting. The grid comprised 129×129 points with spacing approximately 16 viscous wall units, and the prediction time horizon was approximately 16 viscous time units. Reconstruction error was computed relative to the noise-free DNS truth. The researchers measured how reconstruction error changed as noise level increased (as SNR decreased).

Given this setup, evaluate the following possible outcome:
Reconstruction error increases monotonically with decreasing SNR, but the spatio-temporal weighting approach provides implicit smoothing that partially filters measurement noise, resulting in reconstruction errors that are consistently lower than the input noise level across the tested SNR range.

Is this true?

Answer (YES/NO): NO